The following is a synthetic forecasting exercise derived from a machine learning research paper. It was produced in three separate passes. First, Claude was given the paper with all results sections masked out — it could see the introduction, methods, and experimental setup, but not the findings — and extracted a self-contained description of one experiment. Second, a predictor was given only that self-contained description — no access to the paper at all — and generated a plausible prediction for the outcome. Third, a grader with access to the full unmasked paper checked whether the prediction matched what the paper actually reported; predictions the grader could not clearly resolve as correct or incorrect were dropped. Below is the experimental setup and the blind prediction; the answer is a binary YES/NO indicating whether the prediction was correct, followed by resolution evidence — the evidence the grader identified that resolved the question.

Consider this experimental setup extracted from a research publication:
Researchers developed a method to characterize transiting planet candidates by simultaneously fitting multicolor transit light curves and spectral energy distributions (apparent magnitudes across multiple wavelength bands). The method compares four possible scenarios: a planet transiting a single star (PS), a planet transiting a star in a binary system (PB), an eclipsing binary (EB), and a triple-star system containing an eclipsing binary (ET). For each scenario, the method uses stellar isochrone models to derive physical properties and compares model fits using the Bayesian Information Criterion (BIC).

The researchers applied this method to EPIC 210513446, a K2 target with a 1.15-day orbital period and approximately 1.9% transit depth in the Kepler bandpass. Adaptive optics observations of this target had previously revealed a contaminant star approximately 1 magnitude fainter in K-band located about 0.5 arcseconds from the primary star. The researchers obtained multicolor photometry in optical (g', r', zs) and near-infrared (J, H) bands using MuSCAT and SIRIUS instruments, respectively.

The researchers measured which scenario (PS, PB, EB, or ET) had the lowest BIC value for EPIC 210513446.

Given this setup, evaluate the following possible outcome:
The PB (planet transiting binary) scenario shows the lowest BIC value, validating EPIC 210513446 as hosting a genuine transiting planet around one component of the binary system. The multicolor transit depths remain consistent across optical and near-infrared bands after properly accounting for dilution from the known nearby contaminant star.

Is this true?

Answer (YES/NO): NO